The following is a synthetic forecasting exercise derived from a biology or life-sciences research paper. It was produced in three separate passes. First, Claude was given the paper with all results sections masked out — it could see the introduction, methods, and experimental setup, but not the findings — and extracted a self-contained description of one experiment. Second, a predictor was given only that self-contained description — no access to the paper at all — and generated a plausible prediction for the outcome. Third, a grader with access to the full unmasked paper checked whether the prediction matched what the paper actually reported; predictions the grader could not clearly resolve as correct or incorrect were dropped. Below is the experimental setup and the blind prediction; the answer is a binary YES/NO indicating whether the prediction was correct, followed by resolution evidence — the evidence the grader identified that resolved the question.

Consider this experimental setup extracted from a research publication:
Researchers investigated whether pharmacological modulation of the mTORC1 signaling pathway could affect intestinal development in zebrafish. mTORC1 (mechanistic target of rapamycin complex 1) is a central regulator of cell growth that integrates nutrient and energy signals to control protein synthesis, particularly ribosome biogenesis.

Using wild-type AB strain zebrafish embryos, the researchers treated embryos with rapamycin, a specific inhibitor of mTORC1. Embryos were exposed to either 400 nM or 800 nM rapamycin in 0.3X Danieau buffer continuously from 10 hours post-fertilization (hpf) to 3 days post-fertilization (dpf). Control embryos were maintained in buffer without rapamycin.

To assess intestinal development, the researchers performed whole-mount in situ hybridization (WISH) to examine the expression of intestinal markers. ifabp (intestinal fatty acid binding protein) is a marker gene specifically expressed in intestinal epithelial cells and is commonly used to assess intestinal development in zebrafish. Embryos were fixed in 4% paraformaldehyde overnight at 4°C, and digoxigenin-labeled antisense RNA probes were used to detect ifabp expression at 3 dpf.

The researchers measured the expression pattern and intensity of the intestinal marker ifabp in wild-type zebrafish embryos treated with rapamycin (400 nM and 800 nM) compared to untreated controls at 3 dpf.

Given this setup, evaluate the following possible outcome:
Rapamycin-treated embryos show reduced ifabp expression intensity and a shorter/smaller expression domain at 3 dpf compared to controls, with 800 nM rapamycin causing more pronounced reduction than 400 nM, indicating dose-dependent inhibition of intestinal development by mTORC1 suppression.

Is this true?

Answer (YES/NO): YES